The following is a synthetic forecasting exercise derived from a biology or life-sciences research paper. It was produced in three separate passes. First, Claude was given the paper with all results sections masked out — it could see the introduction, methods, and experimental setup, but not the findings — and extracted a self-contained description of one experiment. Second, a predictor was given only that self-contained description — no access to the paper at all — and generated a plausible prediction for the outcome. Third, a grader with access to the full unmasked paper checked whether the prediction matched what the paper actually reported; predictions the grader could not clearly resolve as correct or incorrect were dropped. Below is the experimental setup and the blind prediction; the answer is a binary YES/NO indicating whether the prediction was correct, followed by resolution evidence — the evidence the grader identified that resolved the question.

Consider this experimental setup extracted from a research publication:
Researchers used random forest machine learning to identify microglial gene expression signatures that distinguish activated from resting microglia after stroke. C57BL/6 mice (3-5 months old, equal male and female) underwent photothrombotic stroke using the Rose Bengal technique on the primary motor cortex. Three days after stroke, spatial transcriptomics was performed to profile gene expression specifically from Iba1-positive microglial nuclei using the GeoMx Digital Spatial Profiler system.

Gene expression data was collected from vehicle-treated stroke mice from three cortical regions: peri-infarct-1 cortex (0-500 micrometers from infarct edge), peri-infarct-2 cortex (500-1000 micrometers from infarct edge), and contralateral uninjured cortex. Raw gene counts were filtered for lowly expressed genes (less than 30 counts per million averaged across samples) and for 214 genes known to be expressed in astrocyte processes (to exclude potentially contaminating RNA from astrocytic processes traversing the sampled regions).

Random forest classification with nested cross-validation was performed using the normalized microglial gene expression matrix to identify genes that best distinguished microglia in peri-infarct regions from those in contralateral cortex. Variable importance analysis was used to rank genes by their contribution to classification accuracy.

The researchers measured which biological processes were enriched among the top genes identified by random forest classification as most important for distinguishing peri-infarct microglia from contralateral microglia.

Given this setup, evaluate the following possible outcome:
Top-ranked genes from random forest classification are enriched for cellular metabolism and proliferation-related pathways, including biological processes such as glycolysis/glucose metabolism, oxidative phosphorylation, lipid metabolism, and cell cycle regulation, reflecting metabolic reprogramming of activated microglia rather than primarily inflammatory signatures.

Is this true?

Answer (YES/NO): NO